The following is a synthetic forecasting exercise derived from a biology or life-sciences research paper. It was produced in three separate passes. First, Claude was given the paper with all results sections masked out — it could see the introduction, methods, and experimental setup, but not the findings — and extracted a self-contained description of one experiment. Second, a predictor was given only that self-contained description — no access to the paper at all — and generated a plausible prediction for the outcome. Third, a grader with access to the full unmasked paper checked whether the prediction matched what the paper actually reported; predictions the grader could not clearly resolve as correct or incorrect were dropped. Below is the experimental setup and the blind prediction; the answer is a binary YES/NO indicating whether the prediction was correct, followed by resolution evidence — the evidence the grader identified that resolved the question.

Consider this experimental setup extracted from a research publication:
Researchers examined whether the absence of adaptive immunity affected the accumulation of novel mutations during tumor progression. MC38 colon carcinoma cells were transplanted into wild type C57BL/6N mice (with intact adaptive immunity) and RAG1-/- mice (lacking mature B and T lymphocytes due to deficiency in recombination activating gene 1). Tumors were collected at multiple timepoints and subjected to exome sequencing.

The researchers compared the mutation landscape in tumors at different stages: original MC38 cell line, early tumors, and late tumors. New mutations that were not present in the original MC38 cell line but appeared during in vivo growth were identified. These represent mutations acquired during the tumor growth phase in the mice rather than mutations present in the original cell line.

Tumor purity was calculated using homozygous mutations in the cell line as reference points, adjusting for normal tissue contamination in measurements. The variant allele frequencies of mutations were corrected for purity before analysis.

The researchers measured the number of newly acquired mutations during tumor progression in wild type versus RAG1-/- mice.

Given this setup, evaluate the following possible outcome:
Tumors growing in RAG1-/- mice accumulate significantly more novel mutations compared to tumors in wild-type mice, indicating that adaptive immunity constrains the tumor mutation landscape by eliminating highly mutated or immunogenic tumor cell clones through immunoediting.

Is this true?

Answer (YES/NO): NO